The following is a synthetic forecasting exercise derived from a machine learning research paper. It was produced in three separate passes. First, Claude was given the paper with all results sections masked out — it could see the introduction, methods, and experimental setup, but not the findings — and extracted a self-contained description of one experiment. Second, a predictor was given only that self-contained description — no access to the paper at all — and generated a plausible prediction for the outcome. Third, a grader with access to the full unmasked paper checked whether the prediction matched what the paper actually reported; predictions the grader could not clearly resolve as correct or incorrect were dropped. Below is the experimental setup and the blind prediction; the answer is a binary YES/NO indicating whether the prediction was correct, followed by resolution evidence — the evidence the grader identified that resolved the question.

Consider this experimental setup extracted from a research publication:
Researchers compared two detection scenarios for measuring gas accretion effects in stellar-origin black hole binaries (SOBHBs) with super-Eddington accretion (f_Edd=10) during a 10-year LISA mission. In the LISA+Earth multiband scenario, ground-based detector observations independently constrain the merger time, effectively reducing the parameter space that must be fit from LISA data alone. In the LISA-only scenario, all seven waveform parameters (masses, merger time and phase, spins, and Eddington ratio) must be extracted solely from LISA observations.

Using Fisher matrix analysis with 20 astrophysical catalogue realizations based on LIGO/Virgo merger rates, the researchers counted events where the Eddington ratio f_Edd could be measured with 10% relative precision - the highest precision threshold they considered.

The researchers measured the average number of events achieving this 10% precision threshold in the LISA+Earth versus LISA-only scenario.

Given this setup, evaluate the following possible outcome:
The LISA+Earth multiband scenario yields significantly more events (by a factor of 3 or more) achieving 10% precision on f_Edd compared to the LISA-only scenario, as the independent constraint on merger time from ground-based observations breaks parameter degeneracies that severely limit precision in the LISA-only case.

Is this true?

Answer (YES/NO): YES